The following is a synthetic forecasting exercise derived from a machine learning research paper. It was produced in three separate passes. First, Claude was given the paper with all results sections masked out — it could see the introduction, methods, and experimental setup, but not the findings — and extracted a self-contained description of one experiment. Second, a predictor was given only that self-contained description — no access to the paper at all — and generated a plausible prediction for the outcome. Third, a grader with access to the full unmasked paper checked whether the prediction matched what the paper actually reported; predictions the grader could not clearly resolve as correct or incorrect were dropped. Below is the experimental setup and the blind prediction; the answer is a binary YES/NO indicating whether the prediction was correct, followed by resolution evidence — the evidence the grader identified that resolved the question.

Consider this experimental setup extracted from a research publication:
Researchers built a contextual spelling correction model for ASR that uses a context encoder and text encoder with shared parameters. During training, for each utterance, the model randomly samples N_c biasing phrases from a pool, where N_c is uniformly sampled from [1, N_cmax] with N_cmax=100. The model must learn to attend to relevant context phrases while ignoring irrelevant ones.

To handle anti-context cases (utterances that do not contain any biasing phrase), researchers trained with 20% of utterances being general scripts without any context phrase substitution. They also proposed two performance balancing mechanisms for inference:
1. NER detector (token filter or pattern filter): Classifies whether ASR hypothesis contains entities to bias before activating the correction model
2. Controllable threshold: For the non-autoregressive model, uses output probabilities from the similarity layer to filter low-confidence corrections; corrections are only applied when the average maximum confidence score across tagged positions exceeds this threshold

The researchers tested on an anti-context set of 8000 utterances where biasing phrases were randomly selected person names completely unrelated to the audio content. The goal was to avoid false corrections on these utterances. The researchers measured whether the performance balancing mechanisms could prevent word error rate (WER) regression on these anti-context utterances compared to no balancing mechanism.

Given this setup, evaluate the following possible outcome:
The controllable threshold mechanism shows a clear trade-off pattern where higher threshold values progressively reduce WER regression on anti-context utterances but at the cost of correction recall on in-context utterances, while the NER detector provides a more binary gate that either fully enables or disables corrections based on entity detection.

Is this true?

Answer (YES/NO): NO